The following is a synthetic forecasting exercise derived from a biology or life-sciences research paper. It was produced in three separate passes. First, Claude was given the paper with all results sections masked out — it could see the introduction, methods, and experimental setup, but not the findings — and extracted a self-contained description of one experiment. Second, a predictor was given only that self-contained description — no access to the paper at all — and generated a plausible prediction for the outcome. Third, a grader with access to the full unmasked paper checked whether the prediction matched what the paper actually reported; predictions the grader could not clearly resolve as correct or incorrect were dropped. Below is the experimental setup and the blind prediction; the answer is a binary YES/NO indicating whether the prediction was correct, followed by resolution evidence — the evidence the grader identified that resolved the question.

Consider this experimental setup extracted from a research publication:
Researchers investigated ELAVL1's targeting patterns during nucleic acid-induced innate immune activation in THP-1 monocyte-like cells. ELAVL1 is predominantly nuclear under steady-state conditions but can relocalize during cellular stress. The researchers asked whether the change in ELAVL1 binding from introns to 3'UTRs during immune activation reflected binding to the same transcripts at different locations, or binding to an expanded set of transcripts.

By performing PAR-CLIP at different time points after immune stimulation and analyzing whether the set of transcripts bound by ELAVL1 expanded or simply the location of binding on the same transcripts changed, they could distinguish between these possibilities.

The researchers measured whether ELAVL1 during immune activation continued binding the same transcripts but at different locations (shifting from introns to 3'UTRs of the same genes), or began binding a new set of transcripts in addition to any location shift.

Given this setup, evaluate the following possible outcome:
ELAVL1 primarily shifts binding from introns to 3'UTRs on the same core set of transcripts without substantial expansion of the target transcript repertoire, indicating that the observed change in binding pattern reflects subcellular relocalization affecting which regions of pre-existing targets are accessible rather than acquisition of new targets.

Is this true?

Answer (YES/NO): YES